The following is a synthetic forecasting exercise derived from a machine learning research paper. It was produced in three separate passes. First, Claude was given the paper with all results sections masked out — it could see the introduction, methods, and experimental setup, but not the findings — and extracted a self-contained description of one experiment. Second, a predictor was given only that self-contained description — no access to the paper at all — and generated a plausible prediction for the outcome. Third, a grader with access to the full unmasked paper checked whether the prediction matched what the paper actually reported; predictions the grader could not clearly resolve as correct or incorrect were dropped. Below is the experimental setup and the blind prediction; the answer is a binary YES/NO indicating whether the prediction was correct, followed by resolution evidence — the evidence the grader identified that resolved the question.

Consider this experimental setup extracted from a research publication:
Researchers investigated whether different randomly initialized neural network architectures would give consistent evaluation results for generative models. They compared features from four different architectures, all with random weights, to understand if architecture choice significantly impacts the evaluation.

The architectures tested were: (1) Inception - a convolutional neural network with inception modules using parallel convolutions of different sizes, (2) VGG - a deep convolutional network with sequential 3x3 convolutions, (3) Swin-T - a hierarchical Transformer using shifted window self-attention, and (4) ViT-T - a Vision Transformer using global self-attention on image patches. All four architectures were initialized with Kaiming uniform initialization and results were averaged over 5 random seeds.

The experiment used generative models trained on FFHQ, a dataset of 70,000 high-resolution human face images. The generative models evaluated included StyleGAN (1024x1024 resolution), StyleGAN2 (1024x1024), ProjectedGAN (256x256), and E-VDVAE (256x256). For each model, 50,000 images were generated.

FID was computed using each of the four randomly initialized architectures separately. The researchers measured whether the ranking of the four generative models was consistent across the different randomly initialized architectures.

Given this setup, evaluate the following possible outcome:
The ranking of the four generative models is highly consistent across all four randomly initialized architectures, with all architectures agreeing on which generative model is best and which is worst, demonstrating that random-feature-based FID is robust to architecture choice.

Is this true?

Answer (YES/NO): YES